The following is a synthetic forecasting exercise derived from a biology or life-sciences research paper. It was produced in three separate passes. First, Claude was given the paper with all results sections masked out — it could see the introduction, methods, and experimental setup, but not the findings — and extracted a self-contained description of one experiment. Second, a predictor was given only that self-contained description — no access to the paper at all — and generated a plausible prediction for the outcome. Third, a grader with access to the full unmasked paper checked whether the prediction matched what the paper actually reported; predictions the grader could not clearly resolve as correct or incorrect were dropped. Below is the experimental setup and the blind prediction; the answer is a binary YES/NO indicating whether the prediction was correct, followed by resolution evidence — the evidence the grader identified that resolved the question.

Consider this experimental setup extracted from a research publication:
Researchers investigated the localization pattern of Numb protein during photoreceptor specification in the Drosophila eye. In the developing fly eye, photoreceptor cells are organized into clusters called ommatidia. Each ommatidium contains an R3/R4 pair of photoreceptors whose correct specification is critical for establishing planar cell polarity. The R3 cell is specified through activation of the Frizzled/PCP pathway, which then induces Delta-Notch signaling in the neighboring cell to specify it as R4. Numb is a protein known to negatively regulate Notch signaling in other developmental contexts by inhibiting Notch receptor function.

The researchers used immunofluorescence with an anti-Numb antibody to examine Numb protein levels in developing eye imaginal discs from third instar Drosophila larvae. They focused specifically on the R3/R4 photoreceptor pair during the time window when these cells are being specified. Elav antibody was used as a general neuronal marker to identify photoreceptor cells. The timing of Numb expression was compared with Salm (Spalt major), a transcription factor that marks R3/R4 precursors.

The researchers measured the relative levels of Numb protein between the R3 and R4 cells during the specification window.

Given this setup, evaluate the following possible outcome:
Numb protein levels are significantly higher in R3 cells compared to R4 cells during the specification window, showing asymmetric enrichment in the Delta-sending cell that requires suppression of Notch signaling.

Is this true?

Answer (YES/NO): YES